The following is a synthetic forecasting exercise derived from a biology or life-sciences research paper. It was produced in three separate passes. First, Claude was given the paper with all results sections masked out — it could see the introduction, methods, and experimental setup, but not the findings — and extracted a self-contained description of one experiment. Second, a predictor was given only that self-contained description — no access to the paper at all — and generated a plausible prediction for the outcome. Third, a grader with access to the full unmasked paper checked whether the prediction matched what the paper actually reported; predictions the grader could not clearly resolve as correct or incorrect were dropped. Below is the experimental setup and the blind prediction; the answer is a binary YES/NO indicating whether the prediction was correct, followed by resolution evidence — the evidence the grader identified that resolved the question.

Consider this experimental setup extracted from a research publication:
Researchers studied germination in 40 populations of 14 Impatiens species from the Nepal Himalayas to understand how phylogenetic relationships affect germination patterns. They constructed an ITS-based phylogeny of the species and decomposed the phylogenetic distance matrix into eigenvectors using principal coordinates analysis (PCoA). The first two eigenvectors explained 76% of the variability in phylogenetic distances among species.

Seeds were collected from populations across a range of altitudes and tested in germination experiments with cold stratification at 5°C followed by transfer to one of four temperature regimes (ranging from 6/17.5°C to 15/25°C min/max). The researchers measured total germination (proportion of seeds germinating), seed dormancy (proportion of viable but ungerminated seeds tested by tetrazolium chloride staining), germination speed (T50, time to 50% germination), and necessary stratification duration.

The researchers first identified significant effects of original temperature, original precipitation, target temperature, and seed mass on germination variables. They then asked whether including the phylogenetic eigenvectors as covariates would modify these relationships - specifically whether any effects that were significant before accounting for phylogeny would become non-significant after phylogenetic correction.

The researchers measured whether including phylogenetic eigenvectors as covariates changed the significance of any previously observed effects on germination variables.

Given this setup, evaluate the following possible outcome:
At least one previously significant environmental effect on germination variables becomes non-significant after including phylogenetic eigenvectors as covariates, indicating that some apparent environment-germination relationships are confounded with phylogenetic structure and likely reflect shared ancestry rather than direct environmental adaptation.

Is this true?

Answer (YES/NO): YES